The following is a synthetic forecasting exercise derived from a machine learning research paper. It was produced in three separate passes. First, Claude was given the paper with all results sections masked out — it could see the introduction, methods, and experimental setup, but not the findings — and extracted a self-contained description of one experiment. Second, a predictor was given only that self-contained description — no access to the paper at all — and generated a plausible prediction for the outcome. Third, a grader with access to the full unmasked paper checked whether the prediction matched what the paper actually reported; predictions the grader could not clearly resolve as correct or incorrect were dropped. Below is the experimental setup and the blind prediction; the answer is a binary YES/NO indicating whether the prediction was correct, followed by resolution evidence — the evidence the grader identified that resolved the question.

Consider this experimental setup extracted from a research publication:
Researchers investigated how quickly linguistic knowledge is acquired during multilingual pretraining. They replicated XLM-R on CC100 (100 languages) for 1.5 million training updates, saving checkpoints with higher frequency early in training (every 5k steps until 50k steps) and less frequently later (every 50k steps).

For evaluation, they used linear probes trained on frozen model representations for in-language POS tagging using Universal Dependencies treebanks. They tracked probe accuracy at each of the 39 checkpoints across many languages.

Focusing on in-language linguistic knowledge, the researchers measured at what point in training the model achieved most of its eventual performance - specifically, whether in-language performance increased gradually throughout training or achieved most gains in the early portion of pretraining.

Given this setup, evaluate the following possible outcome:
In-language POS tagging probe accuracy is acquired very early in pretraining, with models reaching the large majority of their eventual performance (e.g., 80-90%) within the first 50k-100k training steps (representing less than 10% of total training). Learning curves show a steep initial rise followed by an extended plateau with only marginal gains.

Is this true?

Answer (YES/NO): YES